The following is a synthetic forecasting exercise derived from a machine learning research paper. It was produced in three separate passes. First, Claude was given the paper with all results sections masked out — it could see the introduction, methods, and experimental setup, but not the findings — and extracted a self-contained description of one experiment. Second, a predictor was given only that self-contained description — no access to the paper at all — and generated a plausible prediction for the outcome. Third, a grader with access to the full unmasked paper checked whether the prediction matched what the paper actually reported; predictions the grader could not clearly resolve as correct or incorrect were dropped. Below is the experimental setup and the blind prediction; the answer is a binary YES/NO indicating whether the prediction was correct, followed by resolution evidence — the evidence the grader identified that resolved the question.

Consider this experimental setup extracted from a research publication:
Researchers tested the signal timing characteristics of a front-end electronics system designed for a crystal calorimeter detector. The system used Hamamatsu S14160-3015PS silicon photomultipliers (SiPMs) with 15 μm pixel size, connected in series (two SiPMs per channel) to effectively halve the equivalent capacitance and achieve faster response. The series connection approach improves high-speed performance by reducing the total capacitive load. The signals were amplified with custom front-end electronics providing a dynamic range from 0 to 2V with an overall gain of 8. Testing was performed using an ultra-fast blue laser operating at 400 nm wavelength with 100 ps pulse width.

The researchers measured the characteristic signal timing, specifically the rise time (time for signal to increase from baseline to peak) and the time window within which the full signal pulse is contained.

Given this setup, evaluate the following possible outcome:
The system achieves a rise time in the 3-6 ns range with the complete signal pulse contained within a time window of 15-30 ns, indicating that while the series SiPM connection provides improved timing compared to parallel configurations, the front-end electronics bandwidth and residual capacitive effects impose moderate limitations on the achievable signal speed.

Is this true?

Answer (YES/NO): NO